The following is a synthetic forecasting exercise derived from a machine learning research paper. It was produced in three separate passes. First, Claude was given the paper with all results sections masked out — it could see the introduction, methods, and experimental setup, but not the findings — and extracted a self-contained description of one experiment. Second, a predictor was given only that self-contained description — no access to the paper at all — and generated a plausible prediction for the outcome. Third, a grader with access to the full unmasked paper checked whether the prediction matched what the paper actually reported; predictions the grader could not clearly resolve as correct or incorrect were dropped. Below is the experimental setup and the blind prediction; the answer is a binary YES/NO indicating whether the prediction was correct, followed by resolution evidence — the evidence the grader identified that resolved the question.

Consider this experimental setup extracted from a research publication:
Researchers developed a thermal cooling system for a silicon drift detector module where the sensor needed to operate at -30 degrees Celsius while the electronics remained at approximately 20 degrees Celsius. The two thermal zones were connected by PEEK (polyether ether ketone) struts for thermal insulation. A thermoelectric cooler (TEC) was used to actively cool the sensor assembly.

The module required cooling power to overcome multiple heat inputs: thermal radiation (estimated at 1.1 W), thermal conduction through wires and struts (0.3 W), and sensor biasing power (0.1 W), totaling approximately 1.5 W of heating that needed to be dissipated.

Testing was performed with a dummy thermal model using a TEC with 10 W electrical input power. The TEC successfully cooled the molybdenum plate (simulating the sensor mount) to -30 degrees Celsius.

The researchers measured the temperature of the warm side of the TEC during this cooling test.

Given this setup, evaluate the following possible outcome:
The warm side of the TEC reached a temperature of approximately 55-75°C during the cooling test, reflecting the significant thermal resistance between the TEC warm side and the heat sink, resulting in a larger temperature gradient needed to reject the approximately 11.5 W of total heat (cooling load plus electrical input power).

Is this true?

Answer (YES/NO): NO